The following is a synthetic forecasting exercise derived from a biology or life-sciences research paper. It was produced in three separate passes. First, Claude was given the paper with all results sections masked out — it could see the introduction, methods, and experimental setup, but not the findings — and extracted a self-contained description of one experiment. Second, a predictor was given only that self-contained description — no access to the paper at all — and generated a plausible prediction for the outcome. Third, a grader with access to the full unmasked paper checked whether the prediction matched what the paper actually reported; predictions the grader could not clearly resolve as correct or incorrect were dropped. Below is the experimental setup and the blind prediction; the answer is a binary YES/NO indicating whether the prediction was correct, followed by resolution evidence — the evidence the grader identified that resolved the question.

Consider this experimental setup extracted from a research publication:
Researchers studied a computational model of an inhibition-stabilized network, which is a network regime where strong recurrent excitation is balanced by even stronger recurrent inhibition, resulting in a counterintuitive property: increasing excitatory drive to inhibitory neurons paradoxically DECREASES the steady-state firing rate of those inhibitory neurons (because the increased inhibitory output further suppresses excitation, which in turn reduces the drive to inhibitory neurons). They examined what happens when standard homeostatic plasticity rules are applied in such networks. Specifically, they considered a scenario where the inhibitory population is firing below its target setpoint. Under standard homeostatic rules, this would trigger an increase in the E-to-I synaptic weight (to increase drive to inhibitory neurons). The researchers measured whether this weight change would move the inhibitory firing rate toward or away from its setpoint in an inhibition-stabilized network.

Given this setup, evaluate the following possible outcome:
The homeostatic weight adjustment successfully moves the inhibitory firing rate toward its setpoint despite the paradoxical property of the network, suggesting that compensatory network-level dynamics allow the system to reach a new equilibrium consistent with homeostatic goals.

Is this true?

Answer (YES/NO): NO